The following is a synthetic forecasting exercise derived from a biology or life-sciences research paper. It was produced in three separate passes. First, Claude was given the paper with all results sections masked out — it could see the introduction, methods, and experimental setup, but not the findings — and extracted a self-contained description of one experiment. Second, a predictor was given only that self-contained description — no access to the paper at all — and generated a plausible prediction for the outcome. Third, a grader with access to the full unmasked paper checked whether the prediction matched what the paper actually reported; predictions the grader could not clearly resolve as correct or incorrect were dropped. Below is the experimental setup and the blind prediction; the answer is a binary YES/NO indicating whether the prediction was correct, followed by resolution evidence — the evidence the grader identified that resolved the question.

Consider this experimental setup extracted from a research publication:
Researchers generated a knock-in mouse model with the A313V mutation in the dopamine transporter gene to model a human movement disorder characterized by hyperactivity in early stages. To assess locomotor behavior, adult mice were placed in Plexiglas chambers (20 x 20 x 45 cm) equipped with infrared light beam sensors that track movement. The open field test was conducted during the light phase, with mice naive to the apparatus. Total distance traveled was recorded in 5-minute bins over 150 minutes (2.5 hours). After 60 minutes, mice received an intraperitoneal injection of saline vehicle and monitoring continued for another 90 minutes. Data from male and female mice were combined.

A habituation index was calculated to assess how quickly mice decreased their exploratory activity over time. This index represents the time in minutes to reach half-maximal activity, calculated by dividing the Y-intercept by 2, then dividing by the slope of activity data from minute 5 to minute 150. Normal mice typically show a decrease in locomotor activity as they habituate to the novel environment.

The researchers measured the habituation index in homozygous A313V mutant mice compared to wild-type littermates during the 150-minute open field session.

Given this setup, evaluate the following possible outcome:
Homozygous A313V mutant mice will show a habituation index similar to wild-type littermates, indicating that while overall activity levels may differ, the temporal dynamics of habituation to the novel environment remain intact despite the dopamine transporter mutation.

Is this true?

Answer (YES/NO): NO